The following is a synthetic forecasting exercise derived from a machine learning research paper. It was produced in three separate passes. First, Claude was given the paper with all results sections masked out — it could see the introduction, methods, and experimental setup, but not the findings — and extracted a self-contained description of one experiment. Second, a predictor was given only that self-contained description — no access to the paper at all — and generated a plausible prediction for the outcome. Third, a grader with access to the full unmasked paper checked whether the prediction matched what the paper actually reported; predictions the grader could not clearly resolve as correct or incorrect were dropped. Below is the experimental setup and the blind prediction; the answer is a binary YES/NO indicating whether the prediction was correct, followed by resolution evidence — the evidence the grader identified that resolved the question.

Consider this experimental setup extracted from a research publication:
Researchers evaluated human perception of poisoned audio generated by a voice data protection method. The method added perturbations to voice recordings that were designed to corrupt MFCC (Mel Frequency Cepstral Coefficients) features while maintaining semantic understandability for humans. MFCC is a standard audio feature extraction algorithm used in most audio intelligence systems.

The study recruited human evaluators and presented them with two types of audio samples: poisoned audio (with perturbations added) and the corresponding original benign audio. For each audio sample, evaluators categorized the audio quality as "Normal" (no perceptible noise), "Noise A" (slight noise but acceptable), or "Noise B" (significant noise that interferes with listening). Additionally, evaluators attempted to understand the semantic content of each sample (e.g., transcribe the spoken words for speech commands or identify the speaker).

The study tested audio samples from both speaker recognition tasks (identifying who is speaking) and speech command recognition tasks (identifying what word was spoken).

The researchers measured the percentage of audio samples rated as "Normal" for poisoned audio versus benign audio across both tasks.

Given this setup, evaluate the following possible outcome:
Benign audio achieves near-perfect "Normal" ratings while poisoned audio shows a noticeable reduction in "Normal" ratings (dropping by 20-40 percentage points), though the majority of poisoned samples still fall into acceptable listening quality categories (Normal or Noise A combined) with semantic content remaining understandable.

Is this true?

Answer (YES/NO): YES